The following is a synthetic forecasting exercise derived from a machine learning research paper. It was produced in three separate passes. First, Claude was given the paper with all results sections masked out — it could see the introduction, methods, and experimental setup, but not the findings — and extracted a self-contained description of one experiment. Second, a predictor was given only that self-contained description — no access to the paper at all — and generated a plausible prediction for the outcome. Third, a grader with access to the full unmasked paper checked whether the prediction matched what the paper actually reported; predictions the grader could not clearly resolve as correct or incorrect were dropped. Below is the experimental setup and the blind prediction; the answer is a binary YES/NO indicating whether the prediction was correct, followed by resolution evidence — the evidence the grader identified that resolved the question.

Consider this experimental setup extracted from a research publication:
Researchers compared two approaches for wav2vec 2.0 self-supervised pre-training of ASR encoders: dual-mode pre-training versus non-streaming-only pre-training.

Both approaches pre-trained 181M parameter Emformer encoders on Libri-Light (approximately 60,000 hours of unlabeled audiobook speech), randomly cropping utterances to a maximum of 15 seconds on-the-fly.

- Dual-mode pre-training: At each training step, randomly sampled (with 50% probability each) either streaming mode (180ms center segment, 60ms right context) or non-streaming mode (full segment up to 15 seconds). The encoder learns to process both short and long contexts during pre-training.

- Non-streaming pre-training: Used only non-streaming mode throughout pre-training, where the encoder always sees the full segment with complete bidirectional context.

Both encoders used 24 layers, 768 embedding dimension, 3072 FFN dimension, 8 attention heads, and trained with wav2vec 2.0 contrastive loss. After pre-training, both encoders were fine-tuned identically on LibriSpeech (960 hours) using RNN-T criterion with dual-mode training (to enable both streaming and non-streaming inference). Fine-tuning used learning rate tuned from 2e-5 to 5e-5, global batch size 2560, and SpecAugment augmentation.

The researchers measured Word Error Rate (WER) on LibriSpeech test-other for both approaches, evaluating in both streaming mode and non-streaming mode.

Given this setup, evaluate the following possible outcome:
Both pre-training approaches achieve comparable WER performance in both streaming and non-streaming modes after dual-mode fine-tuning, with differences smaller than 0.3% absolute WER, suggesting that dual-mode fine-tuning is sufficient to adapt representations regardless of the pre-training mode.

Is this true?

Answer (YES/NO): NO